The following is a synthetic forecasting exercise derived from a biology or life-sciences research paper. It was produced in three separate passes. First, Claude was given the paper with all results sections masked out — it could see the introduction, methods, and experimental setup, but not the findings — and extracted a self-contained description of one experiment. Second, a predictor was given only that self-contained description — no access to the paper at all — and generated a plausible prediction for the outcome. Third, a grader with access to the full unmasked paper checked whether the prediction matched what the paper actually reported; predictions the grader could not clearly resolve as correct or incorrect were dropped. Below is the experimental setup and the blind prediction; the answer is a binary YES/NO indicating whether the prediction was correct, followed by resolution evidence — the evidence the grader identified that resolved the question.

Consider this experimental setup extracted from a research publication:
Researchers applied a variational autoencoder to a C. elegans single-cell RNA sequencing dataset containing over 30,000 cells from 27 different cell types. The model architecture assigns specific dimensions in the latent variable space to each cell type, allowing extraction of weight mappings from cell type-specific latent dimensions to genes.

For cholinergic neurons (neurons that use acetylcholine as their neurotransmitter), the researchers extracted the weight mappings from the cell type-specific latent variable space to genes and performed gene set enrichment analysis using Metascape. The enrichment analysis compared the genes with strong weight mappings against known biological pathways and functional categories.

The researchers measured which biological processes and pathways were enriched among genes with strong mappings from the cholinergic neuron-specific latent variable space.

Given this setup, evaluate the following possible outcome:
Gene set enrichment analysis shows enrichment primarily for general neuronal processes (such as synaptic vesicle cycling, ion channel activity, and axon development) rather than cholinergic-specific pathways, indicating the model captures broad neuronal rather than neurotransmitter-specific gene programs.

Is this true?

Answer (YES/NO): NO